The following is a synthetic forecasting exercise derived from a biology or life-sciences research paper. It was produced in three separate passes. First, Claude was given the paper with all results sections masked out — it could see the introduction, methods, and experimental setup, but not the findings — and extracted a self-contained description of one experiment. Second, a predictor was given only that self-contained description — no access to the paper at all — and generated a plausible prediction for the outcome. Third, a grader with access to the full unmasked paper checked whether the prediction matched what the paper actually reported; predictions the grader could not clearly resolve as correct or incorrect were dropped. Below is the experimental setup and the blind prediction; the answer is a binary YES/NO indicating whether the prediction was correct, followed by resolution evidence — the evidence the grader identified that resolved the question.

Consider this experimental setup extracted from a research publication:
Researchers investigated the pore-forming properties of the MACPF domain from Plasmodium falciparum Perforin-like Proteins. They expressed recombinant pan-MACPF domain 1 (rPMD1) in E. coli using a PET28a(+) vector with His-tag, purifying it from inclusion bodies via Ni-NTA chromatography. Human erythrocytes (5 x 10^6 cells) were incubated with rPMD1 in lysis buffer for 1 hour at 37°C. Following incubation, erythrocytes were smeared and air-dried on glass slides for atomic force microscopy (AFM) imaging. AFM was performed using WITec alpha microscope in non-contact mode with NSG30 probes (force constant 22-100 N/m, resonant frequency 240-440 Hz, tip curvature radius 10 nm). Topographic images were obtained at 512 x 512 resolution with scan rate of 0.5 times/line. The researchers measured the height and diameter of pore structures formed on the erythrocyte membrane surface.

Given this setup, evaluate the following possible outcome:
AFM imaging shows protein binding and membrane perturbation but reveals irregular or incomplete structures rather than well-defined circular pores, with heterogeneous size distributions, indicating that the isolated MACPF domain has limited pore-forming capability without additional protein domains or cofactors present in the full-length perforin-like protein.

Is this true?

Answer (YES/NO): NO